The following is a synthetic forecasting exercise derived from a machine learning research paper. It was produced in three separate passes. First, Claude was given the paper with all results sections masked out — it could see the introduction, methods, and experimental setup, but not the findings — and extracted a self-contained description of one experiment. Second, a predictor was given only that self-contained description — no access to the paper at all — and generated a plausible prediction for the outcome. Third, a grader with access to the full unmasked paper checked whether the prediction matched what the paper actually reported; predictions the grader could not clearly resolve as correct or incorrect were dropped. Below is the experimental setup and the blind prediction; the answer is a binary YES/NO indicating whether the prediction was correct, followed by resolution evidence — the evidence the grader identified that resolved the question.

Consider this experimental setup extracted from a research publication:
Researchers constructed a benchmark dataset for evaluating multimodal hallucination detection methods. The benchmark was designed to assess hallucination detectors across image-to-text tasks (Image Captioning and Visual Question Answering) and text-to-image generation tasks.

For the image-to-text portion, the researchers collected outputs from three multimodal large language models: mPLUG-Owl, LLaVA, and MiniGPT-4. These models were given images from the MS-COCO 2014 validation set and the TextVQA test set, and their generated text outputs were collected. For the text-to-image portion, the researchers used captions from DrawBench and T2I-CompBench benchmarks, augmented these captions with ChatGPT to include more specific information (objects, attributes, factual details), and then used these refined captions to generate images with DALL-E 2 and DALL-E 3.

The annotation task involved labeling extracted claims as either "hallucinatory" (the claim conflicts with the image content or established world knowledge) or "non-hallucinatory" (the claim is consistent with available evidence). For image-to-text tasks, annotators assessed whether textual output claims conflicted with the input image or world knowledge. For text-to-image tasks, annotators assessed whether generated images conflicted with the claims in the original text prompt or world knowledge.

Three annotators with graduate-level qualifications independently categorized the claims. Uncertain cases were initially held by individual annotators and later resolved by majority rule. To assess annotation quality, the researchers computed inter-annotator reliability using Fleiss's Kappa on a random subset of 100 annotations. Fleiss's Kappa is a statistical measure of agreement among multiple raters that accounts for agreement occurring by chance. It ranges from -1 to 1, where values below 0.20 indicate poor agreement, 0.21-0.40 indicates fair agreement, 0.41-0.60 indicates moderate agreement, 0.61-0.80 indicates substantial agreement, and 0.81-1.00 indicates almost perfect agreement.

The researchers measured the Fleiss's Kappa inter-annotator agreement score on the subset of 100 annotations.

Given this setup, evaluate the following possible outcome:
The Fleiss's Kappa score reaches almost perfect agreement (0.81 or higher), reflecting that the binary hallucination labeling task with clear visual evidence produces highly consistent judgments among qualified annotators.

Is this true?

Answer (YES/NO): YES